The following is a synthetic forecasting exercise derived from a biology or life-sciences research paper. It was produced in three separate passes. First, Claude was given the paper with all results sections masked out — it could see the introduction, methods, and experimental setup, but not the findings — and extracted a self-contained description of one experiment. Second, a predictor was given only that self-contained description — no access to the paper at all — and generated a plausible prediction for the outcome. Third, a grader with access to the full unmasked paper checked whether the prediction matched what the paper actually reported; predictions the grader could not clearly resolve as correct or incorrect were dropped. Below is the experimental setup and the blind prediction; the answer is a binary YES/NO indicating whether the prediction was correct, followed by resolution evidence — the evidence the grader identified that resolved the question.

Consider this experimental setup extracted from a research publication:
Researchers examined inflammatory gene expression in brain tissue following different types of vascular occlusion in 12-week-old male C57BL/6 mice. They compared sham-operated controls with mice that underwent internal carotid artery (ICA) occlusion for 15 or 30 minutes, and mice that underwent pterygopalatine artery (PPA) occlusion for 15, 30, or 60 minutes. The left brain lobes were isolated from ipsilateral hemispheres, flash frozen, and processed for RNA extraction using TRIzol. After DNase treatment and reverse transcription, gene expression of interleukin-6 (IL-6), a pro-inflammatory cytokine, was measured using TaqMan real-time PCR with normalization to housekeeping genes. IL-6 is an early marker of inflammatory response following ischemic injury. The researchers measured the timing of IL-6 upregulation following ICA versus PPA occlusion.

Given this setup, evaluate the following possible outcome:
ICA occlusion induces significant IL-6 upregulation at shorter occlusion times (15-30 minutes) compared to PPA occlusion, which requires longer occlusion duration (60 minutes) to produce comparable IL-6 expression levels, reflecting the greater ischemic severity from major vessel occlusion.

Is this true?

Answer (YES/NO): YES